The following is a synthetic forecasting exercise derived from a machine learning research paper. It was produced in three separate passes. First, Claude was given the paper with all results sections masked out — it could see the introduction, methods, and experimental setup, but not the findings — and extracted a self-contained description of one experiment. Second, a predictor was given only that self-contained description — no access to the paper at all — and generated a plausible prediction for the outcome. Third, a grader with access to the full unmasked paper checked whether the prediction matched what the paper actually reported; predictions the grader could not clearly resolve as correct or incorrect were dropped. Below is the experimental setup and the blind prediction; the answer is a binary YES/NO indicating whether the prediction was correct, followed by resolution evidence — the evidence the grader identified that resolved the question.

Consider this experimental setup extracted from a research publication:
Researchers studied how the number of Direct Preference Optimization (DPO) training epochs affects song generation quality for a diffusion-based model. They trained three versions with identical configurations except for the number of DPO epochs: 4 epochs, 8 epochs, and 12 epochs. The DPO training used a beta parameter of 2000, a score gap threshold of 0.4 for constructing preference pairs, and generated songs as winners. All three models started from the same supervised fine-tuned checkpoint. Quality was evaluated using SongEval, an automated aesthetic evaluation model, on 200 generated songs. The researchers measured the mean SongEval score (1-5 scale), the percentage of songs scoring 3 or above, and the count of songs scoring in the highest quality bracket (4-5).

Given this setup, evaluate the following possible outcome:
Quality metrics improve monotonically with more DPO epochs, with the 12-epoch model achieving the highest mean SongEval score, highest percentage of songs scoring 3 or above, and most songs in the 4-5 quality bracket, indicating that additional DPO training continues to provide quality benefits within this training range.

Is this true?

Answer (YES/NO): NO